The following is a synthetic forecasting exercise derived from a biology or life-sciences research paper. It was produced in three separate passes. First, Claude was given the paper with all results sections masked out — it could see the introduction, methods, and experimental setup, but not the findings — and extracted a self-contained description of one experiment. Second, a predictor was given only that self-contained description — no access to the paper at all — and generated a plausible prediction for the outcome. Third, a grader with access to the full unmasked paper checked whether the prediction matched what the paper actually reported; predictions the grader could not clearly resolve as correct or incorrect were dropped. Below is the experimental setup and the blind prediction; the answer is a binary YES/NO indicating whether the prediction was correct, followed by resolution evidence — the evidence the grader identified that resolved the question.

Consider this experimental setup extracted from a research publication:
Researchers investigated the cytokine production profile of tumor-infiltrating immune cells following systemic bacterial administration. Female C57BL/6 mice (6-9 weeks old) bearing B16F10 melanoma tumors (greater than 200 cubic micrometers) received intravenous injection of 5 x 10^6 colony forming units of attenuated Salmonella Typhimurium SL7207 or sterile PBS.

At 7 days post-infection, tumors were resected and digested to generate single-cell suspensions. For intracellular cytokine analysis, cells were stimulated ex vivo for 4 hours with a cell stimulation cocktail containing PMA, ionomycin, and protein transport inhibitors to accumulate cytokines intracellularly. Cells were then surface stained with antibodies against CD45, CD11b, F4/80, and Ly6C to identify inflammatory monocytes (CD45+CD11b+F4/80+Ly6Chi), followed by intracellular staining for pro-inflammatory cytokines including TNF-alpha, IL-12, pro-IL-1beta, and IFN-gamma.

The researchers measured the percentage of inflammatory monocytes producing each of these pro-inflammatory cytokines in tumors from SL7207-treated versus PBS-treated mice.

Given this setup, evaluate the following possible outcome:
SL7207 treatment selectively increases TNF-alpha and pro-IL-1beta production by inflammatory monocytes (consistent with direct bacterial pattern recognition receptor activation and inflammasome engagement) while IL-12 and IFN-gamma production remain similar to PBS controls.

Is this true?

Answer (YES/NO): NO